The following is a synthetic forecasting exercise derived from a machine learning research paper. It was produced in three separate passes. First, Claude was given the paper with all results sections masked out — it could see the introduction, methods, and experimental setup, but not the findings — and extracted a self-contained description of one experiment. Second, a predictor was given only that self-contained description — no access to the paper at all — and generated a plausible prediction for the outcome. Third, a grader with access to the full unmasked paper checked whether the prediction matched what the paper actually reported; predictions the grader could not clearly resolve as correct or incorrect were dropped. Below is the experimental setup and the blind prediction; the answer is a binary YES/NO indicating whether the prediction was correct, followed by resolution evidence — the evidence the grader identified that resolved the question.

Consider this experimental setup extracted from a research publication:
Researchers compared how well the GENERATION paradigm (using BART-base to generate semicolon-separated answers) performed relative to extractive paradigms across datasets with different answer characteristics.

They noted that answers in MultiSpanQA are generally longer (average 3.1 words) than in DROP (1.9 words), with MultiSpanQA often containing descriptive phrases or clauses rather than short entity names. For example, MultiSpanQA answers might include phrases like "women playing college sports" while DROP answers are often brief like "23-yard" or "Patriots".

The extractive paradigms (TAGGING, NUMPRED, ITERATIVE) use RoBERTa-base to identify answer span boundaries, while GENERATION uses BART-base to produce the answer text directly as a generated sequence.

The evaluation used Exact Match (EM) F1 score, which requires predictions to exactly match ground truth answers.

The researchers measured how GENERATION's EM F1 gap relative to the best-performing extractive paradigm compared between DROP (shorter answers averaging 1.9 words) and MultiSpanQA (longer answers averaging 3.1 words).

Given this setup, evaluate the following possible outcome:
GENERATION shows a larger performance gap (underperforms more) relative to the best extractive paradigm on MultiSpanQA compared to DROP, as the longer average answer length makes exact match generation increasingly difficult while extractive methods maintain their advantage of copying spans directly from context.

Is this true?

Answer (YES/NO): NO